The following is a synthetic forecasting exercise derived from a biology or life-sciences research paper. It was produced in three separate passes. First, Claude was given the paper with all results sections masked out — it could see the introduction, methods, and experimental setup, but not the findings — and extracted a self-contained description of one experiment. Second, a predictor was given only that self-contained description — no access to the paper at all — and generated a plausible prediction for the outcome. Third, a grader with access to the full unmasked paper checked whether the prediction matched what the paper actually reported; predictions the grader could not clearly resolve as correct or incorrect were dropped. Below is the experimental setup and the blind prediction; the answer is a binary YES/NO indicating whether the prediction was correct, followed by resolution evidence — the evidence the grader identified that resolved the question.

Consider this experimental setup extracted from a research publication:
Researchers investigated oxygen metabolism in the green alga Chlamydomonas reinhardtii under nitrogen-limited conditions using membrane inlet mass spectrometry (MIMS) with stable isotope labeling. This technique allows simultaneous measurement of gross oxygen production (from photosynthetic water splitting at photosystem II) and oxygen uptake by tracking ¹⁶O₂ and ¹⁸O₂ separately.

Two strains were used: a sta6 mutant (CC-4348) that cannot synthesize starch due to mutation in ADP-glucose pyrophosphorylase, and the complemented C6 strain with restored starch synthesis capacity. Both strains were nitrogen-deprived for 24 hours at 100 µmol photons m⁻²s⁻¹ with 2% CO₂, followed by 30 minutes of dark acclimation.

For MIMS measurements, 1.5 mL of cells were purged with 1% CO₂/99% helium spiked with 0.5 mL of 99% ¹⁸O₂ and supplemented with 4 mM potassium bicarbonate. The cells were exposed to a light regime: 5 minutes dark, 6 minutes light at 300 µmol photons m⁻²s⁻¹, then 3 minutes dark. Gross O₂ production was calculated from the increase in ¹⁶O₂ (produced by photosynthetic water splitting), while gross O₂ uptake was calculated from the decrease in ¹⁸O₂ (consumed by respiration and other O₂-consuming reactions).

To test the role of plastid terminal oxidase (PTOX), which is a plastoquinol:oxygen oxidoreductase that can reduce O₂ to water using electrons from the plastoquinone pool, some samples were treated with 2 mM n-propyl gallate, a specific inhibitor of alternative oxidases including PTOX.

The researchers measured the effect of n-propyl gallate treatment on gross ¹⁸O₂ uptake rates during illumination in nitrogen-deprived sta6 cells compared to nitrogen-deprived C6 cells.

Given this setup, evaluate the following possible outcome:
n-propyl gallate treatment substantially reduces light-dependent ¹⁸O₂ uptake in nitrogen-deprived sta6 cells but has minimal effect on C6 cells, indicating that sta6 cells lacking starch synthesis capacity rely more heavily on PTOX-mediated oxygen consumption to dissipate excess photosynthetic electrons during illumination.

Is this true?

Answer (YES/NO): YES